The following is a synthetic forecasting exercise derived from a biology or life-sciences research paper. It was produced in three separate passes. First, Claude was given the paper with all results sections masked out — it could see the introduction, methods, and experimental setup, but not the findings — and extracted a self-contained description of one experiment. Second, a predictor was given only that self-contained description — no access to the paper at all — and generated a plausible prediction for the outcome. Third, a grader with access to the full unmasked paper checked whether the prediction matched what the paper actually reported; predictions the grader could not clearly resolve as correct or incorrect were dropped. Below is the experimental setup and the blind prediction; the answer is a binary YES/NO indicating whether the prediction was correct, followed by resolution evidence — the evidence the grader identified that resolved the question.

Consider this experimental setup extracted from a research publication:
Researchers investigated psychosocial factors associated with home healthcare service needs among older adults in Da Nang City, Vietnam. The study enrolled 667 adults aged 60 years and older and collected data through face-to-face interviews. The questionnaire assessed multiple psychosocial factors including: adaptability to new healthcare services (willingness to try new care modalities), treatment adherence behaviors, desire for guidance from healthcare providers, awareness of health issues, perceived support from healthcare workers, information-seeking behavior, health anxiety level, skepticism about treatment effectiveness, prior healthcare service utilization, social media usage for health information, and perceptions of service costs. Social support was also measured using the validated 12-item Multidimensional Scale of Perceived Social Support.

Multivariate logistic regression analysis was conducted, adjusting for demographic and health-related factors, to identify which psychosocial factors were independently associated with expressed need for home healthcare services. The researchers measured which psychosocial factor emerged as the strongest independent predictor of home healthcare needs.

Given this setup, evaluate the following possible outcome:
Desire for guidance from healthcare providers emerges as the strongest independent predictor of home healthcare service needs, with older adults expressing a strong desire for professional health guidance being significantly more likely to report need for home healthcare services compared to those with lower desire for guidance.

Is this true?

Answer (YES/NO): NO